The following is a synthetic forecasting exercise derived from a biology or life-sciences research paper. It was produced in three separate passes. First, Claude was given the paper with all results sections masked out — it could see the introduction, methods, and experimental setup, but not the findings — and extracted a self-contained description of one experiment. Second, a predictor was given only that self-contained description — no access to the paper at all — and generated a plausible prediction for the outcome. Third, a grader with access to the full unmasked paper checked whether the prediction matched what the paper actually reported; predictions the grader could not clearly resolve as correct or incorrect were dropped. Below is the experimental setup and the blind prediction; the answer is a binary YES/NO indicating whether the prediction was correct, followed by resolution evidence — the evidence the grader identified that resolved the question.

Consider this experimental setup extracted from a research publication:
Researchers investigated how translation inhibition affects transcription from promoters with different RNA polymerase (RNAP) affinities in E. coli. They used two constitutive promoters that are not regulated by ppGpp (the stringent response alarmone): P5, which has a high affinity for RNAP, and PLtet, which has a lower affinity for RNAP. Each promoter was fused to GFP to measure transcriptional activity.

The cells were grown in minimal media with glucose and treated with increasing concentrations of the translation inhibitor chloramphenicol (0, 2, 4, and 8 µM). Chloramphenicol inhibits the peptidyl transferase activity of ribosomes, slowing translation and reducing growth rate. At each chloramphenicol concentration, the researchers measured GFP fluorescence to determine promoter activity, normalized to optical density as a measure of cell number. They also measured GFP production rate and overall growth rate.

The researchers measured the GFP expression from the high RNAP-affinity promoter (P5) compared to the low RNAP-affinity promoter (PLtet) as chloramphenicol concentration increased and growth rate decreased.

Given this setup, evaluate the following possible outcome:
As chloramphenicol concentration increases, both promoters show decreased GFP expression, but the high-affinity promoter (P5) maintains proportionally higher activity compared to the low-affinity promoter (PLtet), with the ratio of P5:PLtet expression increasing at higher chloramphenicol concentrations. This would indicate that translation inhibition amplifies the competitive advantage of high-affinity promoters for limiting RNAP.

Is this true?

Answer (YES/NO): NO